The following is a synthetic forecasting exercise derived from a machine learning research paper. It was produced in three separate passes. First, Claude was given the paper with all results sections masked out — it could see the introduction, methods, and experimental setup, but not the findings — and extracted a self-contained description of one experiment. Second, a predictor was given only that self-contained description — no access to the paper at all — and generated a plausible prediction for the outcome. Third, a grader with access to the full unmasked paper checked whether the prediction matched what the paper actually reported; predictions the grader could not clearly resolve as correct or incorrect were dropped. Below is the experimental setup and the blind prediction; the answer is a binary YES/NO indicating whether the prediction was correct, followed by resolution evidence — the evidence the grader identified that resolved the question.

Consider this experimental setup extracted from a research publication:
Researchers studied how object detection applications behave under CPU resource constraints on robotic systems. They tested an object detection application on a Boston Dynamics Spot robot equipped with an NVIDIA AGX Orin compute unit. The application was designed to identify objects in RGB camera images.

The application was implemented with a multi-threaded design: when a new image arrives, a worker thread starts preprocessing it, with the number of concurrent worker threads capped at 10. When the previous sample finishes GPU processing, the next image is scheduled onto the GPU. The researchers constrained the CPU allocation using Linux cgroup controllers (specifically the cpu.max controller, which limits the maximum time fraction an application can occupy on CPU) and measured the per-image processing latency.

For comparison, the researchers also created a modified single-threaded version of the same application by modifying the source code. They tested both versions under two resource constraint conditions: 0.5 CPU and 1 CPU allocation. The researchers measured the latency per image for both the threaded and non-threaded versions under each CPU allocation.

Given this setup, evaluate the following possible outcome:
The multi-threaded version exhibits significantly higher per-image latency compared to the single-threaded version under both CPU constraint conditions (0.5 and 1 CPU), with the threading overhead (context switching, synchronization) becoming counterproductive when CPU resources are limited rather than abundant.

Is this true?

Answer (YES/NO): YES